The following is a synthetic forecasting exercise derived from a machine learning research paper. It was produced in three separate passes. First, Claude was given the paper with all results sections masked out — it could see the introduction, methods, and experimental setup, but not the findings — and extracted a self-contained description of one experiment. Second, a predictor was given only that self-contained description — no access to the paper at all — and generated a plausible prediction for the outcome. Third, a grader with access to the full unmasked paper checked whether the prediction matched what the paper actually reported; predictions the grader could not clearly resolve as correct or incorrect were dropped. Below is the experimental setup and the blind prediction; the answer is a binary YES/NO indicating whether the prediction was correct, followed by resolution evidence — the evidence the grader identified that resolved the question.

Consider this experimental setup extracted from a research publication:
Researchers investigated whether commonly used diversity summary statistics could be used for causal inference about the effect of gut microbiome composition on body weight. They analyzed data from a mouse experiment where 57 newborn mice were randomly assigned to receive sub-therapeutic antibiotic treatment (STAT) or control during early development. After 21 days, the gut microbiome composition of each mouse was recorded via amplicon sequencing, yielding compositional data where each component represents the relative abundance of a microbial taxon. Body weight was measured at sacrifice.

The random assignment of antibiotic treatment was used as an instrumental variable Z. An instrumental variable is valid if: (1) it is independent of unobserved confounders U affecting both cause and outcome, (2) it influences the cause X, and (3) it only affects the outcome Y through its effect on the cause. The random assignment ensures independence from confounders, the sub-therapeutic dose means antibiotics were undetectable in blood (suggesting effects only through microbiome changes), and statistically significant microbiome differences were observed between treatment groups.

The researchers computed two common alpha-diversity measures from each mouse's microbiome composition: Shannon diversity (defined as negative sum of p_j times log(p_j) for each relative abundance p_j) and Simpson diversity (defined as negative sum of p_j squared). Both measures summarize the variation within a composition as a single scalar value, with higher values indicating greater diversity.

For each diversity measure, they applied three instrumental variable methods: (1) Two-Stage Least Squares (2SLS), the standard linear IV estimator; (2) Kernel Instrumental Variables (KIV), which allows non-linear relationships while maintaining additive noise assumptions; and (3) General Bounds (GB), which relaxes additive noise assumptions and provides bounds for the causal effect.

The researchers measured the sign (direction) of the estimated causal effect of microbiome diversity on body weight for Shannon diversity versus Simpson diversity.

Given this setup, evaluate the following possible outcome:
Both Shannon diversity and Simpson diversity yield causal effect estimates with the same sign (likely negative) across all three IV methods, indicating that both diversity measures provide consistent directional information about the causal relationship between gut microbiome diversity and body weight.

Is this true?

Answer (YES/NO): NO